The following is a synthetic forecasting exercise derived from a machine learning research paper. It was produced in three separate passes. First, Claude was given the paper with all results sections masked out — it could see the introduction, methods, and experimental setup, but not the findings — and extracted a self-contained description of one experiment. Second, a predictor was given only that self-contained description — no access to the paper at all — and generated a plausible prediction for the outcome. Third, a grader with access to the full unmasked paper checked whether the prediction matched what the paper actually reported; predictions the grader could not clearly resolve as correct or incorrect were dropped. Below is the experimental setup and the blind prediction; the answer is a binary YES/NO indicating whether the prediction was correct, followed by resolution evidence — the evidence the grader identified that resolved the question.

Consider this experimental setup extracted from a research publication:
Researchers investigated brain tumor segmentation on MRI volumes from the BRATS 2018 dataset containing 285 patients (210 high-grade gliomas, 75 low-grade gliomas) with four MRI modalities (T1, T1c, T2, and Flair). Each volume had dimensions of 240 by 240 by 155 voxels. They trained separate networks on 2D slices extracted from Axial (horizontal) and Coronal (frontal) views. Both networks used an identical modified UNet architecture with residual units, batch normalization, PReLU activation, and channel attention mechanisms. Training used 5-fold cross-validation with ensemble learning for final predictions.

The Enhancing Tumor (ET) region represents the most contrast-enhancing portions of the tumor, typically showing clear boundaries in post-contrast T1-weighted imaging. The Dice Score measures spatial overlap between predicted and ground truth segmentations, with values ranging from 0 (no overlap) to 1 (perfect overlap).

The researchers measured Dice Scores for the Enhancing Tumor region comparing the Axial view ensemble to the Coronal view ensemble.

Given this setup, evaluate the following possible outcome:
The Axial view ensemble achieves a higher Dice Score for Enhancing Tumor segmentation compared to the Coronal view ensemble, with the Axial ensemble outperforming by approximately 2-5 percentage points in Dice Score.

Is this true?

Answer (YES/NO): NO